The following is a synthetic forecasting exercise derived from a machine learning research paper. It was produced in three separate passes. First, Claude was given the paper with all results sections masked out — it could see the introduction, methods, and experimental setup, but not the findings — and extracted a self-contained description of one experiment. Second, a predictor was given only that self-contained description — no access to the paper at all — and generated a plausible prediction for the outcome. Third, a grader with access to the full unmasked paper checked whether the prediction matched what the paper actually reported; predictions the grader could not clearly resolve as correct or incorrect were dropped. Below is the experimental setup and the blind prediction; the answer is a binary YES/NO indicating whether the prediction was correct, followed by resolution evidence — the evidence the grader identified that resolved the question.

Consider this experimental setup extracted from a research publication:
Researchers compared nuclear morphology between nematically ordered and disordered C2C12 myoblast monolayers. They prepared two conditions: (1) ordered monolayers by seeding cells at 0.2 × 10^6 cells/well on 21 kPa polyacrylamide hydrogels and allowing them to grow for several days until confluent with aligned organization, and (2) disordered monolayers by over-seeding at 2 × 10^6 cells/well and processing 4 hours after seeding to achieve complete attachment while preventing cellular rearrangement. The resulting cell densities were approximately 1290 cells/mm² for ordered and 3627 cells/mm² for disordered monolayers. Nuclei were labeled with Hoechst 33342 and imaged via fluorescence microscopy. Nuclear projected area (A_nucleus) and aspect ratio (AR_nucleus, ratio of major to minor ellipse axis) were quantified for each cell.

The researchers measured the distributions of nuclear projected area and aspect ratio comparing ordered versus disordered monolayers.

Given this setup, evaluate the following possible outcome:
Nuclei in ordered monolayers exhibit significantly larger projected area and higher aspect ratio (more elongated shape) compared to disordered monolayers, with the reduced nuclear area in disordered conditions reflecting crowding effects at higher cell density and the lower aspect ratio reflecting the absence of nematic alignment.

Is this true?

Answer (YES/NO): YES